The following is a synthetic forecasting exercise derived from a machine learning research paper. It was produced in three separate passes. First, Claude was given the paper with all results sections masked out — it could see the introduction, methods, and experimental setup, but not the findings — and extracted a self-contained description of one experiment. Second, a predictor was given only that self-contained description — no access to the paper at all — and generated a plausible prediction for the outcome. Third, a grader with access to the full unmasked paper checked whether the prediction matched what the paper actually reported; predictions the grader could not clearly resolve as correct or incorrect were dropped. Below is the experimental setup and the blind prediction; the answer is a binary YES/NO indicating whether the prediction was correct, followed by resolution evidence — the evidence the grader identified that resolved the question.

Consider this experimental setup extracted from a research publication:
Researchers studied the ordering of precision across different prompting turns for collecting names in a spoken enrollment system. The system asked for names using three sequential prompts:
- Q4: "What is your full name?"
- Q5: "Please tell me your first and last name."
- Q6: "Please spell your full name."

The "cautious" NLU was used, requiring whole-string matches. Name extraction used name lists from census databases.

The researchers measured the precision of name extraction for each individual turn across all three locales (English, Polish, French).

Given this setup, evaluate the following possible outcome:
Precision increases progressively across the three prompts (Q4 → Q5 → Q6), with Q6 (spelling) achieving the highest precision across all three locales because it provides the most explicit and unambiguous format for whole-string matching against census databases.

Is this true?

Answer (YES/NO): NO